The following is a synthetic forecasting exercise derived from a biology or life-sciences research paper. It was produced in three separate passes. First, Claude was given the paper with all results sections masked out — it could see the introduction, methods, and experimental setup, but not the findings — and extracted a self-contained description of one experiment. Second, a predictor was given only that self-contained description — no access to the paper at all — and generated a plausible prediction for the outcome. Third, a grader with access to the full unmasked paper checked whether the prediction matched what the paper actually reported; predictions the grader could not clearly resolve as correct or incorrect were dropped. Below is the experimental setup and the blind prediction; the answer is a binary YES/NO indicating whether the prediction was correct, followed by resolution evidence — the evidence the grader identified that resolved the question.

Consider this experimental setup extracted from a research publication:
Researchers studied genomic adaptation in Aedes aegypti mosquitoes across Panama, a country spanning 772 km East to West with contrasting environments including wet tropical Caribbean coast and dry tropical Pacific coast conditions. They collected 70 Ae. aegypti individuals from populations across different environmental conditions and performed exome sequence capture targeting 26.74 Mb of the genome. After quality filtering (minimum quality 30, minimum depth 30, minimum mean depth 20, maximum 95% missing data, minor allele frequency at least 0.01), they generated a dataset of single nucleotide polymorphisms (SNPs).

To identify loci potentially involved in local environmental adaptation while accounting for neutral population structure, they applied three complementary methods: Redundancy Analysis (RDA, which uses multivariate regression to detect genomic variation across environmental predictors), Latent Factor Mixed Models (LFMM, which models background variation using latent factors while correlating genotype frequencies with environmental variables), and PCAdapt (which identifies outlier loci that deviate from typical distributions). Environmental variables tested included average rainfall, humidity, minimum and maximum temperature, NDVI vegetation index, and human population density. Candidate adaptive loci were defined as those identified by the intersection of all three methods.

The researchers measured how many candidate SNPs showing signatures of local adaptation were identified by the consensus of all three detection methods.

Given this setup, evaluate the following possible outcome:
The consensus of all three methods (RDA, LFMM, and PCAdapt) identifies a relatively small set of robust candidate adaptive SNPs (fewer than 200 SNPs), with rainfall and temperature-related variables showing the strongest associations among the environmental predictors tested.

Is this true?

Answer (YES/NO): NO